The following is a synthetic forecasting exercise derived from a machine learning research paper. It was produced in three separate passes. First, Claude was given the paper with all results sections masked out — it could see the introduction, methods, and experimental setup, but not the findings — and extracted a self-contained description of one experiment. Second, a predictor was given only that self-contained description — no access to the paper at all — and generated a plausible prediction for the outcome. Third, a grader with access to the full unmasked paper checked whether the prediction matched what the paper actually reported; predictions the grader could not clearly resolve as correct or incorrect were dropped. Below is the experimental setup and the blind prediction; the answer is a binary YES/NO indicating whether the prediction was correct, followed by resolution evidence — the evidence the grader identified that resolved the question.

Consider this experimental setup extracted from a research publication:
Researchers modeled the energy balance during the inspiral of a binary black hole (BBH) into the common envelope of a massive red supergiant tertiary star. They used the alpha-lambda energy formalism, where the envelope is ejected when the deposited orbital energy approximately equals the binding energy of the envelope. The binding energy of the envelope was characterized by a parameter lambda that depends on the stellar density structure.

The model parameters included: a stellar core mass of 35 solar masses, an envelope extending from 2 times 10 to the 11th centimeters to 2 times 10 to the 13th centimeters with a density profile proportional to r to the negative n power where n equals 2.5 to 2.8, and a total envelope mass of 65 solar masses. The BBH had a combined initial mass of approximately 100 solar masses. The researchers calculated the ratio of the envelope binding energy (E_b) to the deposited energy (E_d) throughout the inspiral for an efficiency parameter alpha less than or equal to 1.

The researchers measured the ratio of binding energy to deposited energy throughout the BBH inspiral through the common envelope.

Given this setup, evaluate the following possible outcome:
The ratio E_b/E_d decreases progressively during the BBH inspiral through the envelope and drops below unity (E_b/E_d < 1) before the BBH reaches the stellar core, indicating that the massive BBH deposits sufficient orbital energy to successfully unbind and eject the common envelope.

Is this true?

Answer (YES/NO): NO